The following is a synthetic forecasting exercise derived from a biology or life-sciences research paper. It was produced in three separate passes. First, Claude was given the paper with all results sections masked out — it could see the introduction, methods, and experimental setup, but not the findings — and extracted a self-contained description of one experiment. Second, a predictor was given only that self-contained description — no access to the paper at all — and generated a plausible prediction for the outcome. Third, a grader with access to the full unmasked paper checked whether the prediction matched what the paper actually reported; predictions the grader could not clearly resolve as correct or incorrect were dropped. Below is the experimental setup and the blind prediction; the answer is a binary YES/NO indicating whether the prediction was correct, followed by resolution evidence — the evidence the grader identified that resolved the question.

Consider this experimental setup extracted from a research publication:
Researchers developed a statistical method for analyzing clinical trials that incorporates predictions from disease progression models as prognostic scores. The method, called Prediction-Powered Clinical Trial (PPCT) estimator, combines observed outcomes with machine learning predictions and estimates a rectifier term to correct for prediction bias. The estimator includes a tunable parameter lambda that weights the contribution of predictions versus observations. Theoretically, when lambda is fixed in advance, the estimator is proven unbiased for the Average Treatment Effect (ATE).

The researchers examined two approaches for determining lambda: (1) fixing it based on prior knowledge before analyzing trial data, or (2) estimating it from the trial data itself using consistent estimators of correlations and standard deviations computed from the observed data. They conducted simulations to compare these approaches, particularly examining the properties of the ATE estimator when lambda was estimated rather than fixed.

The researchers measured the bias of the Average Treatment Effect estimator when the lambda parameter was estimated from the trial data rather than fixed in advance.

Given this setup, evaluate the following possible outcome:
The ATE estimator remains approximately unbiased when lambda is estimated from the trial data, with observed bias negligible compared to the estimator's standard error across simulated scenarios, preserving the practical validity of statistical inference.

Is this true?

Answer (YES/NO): YES